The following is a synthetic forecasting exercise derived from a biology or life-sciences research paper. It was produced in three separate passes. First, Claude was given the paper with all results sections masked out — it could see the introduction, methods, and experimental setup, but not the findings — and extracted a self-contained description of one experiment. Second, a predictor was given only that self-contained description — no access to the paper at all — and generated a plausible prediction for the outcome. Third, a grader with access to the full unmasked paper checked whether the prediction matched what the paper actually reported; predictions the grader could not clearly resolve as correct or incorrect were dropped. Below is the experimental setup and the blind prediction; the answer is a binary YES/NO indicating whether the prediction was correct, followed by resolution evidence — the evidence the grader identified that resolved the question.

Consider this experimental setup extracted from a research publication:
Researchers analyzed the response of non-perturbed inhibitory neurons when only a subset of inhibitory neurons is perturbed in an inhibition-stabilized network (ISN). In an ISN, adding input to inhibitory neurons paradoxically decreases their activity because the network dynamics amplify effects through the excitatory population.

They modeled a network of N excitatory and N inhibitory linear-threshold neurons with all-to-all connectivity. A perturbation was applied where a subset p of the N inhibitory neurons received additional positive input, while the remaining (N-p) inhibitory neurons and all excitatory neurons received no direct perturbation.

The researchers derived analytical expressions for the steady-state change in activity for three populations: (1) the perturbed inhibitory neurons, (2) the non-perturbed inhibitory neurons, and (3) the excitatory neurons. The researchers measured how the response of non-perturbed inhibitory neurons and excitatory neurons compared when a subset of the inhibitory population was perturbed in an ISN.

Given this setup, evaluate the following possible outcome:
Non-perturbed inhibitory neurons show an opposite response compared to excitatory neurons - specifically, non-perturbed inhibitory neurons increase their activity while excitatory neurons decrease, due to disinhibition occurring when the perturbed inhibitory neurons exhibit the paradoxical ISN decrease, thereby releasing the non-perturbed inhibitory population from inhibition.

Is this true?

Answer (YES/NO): NO